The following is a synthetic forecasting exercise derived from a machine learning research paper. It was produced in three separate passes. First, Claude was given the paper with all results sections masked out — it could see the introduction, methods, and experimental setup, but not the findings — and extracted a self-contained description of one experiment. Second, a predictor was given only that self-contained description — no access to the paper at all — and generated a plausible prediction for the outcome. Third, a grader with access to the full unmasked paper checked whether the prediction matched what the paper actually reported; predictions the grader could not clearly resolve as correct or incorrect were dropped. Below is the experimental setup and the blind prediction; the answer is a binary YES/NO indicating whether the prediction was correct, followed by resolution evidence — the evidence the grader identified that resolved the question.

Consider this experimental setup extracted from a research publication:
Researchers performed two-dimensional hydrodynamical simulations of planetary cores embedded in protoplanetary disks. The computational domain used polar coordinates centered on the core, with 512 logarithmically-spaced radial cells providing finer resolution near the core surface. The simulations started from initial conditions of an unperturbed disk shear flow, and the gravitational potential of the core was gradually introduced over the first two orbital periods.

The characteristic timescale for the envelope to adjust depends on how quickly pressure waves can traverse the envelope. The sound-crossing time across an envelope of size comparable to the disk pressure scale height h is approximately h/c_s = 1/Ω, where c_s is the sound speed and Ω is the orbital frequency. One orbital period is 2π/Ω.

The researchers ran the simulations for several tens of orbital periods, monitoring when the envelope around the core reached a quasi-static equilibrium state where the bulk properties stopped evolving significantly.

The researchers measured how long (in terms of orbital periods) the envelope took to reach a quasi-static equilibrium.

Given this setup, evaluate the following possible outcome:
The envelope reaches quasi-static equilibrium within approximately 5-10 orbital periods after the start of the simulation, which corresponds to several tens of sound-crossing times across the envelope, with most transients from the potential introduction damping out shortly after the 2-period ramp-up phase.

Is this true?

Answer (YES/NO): NO